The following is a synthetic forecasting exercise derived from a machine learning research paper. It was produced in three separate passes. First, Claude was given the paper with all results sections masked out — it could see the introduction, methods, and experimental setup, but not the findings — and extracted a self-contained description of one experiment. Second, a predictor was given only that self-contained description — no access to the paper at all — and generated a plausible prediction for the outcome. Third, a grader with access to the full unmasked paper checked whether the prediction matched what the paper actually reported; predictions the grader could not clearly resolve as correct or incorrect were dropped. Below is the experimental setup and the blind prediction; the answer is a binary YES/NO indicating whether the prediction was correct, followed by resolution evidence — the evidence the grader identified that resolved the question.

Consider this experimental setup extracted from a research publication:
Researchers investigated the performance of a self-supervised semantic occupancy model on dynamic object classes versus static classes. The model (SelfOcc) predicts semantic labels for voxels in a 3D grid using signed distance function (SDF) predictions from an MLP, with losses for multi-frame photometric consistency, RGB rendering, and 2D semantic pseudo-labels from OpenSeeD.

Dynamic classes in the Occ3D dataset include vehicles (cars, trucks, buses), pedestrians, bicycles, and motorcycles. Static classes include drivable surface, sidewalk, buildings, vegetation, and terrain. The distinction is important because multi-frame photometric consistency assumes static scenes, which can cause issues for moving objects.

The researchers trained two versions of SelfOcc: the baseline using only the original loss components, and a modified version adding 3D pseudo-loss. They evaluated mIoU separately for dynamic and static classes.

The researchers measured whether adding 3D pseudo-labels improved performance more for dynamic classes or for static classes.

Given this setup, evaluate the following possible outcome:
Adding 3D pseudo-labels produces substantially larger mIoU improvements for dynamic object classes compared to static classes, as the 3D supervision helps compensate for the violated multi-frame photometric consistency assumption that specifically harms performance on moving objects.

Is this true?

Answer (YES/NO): YES